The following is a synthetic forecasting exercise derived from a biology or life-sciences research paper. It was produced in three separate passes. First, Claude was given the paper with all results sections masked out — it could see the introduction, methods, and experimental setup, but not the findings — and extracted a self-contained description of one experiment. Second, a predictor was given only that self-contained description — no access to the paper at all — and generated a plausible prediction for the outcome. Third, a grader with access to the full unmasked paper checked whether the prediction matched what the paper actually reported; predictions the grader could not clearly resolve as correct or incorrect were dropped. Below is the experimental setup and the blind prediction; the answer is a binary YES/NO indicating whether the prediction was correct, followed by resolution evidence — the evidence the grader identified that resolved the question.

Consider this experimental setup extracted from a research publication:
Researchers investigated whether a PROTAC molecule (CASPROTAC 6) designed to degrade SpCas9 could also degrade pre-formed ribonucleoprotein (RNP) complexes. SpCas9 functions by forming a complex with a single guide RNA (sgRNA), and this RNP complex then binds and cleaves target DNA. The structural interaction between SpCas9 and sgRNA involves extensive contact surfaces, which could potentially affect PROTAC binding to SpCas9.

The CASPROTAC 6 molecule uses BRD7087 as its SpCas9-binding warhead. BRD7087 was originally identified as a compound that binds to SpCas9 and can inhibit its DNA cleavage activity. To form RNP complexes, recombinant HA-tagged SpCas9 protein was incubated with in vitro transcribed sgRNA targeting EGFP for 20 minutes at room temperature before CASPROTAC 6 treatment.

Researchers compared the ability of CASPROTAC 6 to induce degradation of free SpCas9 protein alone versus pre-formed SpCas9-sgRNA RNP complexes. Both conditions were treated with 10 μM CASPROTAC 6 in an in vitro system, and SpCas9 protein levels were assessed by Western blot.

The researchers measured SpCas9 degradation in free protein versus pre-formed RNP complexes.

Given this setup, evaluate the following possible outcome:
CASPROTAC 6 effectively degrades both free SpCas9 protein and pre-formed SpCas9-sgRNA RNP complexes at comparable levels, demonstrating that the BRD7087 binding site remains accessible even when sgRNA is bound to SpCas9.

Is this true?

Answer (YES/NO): YES